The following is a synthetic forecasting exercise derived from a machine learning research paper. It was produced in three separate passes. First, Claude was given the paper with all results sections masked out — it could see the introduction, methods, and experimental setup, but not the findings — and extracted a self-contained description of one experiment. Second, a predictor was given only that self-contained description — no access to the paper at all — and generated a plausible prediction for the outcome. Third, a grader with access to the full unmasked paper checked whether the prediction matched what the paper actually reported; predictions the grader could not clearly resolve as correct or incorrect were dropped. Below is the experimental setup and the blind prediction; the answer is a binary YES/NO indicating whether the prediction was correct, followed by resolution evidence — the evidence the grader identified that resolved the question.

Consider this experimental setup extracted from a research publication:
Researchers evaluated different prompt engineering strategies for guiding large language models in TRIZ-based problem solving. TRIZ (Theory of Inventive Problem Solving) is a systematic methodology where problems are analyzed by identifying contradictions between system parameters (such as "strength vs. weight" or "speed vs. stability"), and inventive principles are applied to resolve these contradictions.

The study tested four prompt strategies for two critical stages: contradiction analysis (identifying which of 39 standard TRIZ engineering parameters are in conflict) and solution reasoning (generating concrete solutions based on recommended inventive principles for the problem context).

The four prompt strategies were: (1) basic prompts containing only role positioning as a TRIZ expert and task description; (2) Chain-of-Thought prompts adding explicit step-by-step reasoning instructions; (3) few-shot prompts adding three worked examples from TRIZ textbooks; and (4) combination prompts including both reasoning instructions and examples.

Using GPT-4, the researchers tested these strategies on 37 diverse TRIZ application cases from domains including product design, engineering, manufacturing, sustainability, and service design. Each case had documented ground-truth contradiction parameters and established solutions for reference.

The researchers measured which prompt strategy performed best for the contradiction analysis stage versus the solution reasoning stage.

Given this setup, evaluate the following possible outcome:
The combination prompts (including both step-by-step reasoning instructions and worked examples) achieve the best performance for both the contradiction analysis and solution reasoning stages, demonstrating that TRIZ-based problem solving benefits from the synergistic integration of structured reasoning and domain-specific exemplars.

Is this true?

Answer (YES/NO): NO